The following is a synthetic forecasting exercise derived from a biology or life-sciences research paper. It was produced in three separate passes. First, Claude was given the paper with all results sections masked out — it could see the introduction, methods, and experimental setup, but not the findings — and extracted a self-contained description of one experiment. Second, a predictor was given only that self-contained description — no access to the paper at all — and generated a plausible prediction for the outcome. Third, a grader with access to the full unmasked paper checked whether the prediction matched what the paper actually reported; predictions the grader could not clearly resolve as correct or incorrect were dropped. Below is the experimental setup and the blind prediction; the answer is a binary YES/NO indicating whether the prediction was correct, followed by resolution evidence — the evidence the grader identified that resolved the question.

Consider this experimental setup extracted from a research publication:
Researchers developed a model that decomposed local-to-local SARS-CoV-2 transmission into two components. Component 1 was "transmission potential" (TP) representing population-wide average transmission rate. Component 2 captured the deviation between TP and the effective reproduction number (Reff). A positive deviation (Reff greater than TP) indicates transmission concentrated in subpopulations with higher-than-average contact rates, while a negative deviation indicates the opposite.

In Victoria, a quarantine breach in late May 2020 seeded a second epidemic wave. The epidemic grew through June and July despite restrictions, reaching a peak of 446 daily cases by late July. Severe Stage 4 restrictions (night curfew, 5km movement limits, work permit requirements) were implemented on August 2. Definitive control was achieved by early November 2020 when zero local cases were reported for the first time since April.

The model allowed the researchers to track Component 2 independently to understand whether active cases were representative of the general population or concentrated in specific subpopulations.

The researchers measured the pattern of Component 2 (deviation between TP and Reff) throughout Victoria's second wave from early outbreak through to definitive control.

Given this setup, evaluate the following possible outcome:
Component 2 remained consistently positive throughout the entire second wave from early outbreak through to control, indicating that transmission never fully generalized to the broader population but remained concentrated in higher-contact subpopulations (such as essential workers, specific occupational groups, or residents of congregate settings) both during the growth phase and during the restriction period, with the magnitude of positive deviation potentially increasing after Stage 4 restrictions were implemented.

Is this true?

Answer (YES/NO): YES